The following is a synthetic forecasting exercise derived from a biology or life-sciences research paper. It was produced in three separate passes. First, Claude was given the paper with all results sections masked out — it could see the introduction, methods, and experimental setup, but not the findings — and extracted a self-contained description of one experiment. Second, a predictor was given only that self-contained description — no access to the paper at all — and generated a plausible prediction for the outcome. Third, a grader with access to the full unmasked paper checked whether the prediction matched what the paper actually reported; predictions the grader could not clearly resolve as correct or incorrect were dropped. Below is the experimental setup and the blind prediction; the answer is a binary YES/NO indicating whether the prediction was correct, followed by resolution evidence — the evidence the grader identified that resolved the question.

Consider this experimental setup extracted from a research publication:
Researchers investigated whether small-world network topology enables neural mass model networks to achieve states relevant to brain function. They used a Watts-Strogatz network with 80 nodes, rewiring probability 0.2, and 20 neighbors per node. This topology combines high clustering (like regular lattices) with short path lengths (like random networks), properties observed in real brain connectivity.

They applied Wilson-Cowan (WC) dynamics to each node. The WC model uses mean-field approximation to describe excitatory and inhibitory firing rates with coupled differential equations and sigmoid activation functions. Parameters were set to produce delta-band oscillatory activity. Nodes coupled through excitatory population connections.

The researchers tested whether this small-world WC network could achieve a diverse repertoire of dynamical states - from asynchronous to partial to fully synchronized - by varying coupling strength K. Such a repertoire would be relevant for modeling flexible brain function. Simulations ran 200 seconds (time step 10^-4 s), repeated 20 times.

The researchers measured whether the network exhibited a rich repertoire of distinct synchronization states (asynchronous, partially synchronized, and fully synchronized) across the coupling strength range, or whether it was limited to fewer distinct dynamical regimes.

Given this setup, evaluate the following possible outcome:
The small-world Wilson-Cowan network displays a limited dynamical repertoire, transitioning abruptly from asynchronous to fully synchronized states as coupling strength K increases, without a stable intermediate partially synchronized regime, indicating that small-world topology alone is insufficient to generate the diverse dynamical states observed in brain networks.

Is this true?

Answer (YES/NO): NO